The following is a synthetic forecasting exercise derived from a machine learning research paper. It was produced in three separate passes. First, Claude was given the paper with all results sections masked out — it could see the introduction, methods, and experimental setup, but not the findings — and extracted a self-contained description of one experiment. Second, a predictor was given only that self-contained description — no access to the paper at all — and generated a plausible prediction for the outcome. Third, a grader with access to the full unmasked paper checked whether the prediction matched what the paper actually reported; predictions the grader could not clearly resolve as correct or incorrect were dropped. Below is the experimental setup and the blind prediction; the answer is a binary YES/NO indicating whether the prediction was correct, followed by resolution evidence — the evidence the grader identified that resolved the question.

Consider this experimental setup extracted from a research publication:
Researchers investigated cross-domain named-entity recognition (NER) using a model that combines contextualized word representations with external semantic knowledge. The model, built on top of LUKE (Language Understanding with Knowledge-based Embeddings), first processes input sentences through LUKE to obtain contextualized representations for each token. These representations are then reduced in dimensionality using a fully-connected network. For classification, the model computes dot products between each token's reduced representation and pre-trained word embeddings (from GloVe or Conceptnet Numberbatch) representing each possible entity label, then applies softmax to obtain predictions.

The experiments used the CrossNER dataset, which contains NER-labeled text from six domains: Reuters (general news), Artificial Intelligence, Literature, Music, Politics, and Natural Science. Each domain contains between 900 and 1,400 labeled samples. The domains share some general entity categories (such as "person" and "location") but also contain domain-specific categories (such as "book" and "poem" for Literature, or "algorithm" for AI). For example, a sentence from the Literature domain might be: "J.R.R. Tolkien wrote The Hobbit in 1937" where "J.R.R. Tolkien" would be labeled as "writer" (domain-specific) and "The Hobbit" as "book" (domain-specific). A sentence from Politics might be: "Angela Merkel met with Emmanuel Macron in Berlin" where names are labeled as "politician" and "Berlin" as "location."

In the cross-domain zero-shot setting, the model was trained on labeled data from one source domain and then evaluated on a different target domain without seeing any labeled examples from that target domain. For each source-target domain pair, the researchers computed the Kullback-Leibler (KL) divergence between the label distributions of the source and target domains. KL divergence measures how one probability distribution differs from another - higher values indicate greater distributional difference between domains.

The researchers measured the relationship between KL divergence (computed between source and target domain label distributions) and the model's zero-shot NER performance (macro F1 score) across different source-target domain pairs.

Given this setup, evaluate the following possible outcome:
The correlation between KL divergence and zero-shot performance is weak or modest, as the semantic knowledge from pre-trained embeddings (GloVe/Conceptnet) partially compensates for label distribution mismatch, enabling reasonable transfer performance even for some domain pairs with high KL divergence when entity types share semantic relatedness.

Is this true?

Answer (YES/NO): NO